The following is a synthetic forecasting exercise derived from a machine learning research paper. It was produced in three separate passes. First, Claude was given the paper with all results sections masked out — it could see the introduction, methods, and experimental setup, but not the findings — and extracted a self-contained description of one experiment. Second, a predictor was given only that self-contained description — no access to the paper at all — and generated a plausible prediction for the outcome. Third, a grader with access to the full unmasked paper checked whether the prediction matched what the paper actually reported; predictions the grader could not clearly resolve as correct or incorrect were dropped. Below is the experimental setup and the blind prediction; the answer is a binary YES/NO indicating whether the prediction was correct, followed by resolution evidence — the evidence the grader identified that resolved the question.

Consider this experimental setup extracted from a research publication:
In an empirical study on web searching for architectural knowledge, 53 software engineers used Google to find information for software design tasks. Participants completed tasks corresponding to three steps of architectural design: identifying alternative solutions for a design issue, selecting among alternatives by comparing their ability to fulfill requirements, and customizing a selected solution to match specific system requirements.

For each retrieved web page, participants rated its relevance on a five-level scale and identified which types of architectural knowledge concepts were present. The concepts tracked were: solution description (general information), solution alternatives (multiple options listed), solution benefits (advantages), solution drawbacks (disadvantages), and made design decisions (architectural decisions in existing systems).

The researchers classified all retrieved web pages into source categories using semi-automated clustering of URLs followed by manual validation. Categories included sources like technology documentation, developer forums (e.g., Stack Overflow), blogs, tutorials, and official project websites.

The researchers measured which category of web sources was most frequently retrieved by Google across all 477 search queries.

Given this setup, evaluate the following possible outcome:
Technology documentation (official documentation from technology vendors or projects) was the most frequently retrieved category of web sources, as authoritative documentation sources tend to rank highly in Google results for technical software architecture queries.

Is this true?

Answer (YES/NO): NO